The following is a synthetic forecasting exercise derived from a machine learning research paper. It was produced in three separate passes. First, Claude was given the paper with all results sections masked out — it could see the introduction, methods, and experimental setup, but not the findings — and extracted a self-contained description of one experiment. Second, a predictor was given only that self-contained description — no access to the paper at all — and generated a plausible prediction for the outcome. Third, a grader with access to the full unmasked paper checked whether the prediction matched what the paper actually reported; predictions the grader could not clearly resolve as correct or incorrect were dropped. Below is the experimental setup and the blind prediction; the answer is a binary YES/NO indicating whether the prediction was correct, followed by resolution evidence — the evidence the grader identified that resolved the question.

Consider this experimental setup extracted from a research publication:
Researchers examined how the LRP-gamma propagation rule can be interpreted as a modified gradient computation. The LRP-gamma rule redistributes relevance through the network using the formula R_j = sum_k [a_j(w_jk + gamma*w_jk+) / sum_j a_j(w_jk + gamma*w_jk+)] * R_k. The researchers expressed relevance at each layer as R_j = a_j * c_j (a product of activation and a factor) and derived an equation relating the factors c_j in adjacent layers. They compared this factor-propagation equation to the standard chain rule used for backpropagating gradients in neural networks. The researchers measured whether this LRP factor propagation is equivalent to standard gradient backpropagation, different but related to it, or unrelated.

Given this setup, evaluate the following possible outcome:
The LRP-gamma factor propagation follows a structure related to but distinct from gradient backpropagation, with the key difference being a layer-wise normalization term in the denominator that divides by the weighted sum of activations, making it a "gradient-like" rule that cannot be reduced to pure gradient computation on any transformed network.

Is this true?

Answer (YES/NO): NO